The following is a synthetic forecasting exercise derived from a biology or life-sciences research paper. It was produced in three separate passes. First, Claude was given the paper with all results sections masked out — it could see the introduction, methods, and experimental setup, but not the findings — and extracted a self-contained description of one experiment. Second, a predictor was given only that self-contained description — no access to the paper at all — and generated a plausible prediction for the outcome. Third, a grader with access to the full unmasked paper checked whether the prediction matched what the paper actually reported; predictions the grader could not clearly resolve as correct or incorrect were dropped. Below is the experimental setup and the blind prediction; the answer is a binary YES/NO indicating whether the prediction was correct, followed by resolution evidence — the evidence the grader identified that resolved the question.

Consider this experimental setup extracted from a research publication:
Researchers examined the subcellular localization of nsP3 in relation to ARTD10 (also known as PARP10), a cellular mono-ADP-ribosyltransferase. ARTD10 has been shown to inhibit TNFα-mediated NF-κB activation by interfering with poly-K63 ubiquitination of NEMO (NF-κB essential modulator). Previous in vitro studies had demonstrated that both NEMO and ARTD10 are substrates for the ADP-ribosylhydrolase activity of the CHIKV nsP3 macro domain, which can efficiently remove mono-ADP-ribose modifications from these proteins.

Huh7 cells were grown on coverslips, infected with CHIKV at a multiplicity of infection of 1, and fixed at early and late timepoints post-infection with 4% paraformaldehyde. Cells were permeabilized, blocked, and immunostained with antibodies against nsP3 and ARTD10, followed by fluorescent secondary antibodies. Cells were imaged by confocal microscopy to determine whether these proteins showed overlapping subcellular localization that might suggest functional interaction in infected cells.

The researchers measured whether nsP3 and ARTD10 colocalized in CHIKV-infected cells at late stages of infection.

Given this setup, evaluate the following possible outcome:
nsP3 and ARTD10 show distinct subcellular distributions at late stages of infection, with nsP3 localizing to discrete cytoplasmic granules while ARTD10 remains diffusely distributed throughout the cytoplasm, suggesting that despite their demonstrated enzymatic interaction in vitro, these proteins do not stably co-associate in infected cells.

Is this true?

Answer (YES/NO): NO